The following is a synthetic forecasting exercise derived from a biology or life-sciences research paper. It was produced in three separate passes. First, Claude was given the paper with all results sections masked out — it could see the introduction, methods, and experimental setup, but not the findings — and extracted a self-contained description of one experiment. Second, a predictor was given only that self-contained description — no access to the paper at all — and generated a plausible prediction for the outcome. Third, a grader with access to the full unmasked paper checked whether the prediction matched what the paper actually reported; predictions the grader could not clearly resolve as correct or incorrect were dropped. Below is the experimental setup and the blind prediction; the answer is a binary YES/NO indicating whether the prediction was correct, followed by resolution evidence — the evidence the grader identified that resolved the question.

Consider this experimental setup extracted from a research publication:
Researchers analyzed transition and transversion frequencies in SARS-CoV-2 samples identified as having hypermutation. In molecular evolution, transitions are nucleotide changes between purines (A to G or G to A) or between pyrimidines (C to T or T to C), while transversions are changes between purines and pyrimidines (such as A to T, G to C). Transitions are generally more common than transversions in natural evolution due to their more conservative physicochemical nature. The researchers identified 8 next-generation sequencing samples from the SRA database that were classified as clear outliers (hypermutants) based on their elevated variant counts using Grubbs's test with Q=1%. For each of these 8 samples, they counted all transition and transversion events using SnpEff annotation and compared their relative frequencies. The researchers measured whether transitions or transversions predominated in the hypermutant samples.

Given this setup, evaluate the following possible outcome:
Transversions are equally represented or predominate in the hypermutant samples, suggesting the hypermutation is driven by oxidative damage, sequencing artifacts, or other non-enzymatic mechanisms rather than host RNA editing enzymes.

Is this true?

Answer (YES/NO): NO